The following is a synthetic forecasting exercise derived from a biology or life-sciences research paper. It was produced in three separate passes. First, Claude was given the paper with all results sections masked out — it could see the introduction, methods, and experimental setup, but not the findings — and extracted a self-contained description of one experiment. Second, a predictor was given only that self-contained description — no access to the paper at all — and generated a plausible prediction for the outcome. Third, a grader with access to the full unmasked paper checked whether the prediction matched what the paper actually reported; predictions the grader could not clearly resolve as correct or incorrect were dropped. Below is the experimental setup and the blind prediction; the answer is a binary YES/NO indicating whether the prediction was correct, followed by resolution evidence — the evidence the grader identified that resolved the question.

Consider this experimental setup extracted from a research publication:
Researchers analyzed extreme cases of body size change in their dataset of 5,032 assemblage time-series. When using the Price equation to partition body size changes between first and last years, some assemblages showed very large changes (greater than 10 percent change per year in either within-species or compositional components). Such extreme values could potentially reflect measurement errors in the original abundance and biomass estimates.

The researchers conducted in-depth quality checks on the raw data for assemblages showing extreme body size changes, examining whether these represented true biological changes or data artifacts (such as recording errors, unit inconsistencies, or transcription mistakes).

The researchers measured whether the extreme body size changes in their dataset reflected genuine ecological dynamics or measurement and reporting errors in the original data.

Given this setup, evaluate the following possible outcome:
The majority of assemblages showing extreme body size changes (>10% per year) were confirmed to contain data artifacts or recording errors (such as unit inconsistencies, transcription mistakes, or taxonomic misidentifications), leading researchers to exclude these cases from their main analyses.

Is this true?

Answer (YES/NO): NO